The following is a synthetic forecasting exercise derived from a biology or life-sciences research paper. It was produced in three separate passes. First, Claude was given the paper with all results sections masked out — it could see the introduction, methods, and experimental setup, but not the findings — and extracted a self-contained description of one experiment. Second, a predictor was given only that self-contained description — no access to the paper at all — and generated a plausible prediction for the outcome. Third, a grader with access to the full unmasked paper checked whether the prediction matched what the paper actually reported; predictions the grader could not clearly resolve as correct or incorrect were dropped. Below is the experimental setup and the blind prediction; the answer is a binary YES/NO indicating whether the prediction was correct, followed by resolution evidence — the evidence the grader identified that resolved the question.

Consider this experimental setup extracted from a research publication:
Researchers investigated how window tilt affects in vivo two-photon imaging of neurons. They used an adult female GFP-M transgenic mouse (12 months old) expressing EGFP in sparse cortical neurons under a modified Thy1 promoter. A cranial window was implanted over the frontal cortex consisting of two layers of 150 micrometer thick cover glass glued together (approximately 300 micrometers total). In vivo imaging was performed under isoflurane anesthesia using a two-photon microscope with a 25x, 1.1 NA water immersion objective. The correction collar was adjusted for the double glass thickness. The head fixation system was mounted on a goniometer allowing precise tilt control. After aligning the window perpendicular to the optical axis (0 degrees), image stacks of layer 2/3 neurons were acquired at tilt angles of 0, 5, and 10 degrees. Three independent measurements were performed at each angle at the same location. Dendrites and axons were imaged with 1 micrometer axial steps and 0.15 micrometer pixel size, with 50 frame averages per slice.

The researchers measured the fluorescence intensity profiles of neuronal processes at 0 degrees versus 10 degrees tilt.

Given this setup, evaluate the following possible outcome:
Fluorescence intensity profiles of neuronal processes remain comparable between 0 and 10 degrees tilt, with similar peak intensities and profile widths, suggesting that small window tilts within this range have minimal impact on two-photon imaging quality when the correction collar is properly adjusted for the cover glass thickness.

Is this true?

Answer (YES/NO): NO